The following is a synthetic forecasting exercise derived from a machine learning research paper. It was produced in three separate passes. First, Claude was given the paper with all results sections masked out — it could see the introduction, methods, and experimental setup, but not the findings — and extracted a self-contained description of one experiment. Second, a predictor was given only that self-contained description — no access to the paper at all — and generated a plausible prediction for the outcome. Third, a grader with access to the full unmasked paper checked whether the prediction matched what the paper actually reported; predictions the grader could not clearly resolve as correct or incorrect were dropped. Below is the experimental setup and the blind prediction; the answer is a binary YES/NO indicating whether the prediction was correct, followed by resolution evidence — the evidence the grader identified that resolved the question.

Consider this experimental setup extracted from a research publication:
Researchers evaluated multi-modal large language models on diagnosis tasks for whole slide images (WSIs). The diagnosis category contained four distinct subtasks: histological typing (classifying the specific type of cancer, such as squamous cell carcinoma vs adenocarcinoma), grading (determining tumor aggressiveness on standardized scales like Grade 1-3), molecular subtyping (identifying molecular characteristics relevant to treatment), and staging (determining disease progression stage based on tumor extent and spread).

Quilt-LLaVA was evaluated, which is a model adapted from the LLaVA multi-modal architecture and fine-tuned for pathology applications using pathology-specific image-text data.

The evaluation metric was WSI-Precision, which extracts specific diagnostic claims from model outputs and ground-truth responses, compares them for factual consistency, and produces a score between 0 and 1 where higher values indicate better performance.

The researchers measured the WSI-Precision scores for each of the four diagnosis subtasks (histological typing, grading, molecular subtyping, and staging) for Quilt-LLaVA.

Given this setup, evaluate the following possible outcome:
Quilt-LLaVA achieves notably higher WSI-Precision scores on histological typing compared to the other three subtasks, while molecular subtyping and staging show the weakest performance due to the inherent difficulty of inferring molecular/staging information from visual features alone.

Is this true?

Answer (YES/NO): NO